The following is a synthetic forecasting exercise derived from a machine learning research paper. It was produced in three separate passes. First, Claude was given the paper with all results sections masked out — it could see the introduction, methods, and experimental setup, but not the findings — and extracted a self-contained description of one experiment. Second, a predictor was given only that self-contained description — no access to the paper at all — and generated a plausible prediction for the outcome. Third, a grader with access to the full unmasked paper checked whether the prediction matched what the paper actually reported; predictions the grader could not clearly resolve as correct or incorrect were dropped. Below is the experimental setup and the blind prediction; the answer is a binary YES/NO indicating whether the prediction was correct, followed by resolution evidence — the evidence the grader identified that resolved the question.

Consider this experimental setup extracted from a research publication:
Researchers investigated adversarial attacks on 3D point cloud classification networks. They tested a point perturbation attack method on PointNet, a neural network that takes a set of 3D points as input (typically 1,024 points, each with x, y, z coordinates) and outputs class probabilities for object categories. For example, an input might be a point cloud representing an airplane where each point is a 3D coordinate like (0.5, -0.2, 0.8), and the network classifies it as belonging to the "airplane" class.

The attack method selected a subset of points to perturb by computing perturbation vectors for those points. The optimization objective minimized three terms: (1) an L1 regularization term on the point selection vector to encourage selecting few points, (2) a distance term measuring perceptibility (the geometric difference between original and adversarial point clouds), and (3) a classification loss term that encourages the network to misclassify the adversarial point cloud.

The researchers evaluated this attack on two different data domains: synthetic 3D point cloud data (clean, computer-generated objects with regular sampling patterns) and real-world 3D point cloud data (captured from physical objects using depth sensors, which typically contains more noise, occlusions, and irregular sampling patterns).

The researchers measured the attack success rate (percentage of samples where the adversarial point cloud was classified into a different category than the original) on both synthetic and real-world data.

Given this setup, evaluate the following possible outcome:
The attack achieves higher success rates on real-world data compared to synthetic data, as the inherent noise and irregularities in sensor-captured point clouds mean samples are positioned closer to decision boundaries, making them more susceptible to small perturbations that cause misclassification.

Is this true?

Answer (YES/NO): YES